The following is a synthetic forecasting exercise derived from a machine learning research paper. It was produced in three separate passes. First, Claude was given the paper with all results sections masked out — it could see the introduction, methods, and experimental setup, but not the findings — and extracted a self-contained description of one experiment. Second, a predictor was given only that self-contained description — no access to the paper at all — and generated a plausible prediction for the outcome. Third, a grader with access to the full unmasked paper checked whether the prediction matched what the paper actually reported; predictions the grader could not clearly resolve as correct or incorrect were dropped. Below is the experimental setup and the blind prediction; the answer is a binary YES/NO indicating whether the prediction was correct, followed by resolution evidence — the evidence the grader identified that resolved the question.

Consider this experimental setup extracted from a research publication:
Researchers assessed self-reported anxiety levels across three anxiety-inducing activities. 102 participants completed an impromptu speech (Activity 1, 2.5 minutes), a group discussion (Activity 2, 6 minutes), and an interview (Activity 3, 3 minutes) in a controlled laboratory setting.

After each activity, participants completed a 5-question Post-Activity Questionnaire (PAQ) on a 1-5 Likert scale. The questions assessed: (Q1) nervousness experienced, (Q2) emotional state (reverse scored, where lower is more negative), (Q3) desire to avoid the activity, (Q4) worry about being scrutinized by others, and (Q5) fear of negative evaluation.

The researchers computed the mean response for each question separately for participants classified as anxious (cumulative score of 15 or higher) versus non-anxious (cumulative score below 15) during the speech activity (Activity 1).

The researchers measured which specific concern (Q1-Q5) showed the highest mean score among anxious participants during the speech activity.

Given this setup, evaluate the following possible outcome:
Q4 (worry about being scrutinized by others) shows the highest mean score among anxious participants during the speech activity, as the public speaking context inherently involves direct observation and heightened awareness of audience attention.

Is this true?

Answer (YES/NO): YES